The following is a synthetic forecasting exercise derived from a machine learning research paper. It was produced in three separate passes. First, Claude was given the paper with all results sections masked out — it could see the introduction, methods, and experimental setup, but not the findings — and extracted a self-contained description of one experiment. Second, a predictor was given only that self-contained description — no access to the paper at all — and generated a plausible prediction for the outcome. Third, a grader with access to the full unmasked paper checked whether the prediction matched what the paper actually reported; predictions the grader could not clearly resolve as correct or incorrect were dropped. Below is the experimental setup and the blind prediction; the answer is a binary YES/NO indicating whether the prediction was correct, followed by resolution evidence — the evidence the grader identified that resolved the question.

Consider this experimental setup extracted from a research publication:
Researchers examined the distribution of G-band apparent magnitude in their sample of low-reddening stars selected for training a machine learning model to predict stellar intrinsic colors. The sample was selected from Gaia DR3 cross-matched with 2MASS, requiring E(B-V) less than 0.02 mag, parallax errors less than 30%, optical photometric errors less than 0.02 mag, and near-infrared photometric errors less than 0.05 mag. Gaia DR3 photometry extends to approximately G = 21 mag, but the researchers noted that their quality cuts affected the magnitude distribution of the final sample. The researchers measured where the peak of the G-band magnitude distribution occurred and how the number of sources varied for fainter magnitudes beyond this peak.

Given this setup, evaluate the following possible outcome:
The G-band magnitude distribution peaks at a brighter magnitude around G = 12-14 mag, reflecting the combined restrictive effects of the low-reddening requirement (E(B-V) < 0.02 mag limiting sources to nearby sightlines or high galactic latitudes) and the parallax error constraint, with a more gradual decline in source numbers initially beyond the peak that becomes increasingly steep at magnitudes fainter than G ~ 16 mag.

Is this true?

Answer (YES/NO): NO